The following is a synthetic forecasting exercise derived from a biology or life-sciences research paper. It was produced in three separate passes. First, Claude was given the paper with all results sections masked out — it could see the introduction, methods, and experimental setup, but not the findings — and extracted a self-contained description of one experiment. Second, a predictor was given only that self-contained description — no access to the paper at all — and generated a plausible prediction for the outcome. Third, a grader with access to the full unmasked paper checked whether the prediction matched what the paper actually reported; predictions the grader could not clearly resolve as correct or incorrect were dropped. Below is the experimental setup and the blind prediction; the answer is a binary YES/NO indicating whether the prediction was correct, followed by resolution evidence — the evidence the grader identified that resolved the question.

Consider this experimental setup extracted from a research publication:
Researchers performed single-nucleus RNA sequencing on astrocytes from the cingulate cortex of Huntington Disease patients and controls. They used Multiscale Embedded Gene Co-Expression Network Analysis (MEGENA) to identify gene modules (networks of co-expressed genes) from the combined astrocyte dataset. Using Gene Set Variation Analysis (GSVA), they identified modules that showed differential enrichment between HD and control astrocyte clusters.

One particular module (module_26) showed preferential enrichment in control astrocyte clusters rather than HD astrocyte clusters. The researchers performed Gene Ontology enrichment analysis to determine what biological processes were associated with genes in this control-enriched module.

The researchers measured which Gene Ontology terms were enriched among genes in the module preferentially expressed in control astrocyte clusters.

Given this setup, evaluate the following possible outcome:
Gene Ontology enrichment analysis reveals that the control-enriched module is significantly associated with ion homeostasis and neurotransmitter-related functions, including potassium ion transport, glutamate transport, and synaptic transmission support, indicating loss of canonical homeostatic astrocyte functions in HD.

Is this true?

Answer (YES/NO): NO